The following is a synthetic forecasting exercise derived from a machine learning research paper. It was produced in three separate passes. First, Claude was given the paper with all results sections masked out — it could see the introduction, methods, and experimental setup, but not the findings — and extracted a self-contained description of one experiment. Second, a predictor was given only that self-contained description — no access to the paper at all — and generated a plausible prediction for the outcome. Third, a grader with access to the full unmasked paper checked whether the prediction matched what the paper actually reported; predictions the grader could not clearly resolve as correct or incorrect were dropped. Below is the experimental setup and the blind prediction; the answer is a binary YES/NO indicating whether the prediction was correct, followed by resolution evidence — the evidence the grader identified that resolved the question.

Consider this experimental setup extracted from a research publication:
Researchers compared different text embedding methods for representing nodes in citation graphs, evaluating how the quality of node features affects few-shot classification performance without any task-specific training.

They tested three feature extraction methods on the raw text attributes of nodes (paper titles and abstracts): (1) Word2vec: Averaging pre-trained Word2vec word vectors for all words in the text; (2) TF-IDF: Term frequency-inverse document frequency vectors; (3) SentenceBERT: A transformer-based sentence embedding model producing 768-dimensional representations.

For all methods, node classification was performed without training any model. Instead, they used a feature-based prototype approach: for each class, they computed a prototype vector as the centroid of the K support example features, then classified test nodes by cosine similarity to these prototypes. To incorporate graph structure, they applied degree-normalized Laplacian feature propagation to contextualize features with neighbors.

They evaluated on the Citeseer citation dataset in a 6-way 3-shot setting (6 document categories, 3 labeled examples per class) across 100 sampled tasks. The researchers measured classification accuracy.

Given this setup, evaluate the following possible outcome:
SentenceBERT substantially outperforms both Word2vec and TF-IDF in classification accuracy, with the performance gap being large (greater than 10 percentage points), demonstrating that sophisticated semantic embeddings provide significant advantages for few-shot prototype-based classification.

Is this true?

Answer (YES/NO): NO